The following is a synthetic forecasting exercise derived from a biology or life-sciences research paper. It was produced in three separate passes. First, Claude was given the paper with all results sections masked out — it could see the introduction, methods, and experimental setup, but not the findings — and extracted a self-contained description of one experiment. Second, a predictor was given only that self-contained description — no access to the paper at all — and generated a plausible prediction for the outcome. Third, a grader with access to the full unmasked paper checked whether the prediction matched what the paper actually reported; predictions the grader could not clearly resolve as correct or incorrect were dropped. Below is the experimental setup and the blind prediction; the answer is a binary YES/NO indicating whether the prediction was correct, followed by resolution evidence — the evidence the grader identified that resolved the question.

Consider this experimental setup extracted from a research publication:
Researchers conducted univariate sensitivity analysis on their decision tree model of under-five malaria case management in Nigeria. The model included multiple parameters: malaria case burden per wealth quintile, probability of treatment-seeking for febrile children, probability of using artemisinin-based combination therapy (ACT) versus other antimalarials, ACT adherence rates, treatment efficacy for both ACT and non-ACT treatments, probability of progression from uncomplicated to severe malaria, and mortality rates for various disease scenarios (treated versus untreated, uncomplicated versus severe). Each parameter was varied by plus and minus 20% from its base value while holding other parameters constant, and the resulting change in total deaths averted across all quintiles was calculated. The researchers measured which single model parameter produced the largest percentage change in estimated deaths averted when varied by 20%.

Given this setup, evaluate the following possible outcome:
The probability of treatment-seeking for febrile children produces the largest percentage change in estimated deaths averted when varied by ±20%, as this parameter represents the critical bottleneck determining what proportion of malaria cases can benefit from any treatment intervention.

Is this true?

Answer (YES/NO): YES